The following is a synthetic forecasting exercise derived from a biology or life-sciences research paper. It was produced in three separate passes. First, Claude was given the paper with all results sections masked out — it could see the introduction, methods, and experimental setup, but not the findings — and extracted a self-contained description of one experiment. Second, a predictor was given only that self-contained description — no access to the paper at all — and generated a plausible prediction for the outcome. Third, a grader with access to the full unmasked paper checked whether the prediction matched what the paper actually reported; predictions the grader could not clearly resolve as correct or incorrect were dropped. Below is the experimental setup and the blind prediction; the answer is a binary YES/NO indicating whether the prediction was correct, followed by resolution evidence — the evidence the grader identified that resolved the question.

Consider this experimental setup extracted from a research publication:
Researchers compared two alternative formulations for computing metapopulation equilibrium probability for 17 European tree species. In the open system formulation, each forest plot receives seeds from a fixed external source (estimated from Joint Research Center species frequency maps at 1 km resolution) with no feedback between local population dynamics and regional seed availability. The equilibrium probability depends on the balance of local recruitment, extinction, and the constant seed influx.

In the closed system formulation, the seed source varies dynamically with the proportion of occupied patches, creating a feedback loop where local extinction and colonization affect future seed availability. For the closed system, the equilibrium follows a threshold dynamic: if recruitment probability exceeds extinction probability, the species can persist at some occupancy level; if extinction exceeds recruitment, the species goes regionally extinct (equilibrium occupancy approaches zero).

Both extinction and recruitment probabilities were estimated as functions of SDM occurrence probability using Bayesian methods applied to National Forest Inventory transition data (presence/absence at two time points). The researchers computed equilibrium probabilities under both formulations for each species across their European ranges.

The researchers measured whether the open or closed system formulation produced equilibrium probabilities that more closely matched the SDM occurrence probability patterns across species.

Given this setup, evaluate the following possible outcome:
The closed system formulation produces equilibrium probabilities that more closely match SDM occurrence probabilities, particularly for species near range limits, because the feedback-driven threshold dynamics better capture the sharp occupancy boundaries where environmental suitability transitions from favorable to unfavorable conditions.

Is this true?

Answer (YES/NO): NO